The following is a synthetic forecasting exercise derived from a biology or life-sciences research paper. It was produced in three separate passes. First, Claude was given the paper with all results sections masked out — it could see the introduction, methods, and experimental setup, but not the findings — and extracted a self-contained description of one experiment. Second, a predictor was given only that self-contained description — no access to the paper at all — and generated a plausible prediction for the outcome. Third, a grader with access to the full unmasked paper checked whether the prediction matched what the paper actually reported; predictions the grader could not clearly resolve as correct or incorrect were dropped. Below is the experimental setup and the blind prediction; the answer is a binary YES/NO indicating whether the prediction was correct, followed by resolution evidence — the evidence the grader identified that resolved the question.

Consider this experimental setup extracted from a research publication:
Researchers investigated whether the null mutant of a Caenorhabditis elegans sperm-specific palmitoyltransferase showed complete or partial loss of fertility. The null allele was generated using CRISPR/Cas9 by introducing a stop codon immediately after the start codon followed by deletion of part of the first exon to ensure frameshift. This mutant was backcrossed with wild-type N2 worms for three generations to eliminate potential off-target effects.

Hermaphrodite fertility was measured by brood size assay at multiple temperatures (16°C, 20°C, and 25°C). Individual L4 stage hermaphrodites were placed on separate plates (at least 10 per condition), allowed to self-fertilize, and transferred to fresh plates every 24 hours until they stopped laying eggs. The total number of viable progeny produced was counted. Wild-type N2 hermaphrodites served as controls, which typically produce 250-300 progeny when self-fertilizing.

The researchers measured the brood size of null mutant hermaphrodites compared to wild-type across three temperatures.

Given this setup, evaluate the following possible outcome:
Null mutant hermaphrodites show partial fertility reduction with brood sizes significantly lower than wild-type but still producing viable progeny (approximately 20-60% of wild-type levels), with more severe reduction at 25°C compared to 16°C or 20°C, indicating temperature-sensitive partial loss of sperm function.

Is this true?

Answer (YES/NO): NO